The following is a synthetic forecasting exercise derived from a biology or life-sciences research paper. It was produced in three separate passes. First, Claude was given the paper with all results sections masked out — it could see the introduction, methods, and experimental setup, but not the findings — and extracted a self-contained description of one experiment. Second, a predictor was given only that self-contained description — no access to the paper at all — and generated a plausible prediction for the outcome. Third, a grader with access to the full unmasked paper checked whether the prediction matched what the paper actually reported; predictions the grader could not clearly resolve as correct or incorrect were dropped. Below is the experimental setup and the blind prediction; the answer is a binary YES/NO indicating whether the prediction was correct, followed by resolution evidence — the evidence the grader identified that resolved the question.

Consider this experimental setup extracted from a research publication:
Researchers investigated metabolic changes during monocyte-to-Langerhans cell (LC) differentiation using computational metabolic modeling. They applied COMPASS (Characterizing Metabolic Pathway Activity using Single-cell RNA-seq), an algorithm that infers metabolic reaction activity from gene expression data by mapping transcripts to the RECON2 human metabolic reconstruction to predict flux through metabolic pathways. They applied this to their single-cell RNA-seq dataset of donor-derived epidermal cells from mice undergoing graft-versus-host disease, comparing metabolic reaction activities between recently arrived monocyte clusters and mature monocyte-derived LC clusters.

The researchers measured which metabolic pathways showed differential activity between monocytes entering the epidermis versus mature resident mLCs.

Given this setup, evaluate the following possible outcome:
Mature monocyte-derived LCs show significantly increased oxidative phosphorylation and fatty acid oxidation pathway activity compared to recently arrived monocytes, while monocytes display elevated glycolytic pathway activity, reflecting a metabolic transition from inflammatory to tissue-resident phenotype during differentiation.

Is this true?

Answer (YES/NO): NO